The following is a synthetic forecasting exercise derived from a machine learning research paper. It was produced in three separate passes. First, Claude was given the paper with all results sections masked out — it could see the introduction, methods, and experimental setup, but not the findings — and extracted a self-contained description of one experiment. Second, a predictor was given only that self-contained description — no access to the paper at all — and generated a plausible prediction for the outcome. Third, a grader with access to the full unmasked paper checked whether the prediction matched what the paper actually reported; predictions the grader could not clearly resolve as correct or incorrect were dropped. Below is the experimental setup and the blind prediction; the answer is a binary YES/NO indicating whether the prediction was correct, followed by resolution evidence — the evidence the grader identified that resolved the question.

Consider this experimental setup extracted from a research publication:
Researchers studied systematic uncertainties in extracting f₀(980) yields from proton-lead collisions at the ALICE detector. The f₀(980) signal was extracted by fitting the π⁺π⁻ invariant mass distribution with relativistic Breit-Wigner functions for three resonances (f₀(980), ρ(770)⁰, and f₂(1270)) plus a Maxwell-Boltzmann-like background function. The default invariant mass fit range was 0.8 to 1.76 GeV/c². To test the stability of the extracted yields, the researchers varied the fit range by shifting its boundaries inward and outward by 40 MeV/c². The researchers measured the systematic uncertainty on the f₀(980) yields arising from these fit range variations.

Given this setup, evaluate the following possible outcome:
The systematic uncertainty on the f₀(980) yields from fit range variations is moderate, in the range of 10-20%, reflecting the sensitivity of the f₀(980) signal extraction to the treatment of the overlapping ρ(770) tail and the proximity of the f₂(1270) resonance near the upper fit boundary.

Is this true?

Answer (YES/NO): NO